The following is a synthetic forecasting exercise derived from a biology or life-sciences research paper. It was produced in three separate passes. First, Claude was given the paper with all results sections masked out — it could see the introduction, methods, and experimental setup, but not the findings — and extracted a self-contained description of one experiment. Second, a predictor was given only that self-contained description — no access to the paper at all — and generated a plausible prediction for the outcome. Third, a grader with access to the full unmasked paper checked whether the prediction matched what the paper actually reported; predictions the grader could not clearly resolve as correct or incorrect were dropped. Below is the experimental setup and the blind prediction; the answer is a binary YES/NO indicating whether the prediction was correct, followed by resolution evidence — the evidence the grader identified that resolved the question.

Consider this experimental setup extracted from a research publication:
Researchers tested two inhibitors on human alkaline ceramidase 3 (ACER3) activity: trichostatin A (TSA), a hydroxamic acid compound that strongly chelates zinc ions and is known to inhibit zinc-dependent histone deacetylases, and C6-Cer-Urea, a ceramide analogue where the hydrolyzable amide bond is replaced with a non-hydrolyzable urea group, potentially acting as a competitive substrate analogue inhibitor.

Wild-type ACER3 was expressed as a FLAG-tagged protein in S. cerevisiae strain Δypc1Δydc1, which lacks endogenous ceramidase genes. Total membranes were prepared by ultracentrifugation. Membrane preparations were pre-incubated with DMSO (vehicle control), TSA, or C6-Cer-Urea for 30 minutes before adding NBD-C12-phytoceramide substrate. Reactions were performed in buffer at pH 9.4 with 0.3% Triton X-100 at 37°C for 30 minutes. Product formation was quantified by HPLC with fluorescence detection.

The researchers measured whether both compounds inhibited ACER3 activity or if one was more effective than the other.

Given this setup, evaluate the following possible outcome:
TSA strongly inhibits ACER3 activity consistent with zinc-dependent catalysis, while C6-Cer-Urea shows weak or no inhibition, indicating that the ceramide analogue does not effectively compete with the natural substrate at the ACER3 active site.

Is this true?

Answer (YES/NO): YES